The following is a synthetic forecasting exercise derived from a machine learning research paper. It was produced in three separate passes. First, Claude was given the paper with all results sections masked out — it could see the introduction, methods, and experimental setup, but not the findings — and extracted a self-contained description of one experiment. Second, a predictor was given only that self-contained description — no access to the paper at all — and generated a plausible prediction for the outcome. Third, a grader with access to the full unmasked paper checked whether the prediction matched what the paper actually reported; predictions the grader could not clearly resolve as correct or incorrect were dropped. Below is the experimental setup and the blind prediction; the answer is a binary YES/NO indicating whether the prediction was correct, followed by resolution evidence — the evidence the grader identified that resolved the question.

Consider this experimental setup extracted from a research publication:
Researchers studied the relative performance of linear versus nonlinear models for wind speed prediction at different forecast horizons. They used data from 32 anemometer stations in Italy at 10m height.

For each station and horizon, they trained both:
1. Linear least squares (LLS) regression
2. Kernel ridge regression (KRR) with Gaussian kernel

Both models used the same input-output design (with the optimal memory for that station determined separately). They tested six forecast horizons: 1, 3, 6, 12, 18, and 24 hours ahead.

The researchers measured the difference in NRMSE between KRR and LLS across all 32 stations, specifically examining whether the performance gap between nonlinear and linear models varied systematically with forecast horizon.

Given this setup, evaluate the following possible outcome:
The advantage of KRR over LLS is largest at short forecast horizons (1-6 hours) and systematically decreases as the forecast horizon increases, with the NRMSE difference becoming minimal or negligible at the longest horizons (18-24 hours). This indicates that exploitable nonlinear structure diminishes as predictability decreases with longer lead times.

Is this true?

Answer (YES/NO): NO